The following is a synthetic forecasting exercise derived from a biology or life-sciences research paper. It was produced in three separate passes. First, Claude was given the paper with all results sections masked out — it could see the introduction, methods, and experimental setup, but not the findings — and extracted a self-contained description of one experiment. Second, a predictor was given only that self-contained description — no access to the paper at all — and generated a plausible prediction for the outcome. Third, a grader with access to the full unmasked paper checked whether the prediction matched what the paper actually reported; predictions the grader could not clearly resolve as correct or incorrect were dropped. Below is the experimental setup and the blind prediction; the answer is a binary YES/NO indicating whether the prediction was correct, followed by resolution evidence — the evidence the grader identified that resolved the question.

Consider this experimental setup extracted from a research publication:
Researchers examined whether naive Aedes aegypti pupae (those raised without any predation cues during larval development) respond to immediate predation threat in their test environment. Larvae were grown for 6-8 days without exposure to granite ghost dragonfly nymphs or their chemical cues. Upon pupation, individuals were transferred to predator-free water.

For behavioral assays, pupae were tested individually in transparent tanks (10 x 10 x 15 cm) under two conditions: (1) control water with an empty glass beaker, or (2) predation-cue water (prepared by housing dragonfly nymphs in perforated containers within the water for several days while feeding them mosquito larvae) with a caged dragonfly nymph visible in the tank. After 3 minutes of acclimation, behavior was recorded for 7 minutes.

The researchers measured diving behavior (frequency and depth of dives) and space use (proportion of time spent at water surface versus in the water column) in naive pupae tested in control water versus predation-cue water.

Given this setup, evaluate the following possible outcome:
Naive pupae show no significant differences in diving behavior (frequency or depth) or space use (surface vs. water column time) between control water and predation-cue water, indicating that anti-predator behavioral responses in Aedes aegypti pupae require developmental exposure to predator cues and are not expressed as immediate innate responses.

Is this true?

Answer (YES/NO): NO